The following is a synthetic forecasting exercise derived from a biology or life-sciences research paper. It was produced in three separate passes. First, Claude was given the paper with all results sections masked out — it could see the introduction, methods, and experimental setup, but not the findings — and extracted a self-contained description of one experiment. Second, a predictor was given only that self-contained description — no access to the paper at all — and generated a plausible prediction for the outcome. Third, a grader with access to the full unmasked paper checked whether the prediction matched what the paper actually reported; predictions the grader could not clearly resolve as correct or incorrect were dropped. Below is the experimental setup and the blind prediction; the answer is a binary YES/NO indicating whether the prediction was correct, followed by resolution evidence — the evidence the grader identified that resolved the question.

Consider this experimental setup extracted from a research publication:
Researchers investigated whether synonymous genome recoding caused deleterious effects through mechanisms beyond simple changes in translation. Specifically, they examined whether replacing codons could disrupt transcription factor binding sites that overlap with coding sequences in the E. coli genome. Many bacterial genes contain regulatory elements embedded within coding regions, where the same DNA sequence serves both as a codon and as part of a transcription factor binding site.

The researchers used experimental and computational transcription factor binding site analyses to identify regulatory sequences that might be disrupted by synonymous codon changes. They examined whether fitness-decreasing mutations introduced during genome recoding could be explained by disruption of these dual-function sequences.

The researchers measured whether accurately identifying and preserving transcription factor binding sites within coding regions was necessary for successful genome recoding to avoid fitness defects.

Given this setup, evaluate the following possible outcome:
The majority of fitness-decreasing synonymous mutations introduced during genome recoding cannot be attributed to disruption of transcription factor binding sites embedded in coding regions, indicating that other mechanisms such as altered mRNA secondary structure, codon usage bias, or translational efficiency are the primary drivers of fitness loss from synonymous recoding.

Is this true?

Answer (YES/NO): NO